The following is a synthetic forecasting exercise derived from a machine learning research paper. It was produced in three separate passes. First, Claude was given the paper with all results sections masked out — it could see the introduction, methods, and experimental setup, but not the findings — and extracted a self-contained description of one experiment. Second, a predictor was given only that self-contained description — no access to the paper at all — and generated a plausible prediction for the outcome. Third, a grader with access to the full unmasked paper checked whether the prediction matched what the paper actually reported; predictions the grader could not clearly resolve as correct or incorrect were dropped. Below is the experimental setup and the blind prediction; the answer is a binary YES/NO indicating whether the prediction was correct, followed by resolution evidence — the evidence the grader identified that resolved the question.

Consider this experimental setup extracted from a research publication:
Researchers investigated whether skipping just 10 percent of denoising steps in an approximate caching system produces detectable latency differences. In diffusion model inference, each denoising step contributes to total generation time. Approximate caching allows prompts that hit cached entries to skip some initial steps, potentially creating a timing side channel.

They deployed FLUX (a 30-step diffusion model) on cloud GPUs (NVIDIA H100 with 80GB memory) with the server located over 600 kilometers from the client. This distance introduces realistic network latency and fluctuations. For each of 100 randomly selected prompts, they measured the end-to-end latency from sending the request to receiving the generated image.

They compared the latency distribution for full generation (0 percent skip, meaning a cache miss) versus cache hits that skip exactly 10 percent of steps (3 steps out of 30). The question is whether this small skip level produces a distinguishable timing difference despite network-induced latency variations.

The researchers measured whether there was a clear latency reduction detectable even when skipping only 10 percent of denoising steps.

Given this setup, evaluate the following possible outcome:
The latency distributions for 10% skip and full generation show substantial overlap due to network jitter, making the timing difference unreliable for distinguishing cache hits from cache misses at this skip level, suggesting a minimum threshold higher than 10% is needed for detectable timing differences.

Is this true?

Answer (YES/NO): NO